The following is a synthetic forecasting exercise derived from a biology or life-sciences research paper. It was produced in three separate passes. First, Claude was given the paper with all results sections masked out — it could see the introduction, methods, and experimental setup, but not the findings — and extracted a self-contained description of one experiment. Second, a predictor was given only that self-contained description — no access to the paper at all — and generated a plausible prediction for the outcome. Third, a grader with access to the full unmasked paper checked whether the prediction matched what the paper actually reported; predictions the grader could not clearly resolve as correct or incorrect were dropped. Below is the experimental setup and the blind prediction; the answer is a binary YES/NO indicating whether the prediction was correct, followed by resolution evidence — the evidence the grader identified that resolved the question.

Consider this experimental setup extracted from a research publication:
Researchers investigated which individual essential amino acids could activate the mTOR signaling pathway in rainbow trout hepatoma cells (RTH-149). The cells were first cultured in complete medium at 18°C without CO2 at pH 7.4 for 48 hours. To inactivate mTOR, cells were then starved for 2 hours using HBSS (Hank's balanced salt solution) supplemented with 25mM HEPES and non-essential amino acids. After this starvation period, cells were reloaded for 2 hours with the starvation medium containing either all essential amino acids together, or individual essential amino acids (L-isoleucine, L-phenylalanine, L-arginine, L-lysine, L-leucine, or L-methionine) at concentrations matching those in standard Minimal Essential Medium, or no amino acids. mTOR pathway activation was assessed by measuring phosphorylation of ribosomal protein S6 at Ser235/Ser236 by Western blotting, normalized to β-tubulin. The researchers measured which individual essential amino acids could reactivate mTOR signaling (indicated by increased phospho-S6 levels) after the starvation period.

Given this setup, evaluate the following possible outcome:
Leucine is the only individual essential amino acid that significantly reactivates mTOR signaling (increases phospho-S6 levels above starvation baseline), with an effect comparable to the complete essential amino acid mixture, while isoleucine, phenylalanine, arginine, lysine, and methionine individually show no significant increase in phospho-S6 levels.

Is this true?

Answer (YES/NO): NO